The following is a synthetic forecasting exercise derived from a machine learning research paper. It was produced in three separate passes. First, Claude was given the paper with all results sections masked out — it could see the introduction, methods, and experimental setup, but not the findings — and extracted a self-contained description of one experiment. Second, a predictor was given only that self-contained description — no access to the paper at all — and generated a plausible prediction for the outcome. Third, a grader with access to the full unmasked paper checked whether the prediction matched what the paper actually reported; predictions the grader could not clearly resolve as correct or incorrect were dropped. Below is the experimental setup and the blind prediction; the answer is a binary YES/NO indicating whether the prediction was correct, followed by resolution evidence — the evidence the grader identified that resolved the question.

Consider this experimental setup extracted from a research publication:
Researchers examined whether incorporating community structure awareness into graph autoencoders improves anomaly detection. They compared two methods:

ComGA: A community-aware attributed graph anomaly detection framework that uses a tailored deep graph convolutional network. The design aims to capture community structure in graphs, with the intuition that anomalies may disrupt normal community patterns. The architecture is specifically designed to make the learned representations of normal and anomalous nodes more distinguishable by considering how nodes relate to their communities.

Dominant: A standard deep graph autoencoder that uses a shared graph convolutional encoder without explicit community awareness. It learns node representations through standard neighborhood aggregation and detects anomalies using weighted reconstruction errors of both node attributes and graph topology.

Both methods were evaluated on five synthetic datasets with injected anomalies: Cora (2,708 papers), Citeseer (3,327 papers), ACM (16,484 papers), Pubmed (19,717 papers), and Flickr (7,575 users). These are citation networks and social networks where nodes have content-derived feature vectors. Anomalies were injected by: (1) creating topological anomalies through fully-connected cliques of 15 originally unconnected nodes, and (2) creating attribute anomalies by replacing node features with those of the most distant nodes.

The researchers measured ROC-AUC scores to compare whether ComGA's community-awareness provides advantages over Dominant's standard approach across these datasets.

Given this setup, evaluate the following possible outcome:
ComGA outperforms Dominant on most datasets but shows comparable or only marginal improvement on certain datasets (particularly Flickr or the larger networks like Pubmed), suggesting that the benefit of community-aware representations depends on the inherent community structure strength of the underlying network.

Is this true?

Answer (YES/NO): NO